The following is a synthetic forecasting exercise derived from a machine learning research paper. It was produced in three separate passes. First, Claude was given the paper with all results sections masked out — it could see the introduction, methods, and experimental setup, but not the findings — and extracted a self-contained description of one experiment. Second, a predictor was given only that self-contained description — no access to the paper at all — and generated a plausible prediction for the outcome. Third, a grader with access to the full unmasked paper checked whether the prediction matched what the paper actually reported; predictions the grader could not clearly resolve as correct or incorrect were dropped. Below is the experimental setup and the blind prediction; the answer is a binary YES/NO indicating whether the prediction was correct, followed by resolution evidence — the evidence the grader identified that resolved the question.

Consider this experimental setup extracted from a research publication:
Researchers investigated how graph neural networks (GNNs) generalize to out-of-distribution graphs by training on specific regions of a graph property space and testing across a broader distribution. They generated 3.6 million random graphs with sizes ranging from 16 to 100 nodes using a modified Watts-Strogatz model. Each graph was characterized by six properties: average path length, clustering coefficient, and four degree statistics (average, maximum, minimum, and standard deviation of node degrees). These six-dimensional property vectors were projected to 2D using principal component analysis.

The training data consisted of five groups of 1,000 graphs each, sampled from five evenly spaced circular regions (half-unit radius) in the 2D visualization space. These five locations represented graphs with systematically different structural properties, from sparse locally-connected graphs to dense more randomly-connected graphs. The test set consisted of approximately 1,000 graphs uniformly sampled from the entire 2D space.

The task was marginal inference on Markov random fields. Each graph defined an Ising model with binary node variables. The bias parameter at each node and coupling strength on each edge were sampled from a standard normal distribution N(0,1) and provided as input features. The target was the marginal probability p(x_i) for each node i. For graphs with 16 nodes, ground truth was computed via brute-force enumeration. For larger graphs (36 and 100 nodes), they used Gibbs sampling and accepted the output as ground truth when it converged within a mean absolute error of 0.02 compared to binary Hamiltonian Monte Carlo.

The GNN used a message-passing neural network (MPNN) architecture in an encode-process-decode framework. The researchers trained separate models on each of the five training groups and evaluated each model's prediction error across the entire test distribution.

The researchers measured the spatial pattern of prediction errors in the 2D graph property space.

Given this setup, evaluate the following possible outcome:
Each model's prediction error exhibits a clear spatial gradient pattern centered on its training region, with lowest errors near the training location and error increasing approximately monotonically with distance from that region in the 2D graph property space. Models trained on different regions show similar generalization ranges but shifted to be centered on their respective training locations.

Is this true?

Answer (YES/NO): NO